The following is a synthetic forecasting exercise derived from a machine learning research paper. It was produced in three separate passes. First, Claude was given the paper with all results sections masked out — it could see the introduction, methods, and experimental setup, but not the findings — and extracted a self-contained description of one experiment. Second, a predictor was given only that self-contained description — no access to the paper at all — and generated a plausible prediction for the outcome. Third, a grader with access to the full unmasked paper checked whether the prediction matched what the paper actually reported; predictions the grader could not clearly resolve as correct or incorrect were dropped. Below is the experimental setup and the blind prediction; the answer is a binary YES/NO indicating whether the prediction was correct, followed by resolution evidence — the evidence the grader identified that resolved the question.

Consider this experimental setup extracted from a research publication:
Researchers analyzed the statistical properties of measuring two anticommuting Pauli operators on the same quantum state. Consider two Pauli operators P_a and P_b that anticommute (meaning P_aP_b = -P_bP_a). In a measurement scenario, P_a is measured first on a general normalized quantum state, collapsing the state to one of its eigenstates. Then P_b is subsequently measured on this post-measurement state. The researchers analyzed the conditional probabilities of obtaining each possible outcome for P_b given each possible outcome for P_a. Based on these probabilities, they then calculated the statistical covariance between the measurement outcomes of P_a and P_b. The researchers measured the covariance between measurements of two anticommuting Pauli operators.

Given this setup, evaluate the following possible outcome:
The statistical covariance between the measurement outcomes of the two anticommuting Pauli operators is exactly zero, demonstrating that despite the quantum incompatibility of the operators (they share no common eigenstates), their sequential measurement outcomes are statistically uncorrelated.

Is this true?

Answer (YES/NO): YES